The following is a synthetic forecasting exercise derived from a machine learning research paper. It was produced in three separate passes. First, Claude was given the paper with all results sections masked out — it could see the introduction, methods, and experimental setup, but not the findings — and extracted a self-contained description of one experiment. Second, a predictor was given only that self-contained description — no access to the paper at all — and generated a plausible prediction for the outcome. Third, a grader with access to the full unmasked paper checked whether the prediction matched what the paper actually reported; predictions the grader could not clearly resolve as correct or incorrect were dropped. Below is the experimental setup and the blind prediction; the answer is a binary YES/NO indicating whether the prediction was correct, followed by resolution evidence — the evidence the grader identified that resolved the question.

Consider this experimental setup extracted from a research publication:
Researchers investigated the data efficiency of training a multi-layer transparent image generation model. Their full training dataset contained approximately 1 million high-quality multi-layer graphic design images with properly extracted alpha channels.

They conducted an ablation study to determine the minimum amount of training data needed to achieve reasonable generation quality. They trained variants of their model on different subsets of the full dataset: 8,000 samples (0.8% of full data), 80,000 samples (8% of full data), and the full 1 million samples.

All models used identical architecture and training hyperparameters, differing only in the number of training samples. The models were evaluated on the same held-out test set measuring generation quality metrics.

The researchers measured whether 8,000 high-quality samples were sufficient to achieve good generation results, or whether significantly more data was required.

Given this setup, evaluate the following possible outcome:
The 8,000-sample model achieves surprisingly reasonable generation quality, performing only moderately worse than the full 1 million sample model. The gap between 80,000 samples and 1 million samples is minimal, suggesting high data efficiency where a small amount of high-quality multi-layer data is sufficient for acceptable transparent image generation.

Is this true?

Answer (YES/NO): YES